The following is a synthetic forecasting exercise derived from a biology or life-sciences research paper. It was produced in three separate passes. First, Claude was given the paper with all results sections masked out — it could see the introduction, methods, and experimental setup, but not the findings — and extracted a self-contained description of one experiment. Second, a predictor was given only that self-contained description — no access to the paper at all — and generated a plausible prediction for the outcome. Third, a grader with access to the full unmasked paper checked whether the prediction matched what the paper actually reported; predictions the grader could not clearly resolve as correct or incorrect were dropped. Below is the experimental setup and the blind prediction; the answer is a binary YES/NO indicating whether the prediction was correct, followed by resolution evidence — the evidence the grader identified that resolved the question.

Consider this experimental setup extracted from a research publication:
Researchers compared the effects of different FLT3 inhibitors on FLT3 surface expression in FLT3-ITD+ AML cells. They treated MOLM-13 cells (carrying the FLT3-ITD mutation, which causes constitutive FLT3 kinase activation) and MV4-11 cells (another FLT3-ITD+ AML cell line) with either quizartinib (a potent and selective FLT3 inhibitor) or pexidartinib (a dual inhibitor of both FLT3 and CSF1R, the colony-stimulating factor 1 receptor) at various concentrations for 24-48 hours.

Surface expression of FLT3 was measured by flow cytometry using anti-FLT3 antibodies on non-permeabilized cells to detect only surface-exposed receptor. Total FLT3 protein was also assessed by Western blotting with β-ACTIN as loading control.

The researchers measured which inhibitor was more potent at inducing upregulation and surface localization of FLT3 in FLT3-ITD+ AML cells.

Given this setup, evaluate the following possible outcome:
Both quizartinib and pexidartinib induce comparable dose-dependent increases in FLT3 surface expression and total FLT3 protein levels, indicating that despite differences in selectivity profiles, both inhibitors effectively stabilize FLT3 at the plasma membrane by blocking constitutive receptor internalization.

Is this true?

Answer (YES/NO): NO